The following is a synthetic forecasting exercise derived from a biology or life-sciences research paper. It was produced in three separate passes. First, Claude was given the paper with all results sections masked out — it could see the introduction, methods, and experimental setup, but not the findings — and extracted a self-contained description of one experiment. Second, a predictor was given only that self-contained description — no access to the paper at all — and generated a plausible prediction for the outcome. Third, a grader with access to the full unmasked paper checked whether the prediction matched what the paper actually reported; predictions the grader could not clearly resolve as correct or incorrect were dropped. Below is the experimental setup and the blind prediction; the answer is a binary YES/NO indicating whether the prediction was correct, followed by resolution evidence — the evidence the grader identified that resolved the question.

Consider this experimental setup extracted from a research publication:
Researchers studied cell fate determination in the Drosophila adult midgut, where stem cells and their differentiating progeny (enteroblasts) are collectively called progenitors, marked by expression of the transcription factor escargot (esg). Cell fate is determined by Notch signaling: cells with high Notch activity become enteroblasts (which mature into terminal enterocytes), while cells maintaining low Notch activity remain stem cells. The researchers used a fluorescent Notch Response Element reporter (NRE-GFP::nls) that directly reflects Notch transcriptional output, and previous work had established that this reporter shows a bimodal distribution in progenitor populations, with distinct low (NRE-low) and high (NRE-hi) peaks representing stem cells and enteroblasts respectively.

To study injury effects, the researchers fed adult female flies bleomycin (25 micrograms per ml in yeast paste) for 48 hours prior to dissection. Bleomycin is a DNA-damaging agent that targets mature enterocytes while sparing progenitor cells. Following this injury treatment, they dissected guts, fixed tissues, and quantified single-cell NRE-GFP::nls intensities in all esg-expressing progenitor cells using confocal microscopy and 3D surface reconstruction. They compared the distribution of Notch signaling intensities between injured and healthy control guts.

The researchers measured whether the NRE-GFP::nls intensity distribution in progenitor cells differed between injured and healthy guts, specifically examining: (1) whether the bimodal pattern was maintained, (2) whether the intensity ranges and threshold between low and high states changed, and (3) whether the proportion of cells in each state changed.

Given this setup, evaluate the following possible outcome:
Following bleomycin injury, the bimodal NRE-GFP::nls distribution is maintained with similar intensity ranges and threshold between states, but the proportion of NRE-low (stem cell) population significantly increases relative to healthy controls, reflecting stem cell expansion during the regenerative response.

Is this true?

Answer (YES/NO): NO